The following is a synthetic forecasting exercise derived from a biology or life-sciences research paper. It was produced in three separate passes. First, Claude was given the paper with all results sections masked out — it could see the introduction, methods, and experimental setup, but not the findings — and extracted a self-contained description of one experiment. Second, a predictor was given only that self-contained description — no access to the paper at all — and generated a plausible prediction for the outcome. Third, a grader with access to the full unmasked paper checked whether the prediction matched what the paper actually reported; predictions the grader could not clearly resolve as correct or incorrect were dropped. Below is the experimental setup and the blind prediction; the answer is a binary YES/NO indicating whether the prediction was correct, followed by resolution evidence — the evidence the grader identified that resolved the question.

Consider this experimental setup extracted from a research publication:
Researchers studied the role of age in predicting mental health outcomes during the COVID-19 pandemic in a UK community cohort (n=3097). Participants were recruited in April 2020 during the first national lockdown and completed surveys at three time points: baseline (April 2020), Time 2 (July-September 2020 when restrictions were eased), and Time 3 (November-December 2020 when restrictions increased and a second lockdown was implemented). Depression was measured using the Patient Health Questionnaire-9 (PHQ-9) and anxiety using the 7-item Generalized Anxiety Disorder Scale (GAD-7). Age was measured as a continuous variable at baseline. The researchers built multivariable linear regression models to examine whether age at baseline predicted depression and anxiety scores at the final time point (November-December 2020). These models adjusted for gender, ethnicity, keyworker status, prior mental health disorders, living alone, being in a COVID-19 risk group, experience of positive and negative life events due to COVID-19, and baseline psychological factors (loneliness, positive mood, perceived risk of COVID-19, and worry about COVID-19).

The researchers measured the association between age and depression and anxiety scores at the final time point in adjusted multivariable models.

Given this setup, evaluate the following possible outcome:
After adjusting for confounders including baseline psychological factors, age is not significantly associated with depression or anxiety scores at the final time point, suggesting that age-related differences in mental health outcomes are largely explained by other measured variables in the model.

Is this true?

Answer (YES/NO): NO